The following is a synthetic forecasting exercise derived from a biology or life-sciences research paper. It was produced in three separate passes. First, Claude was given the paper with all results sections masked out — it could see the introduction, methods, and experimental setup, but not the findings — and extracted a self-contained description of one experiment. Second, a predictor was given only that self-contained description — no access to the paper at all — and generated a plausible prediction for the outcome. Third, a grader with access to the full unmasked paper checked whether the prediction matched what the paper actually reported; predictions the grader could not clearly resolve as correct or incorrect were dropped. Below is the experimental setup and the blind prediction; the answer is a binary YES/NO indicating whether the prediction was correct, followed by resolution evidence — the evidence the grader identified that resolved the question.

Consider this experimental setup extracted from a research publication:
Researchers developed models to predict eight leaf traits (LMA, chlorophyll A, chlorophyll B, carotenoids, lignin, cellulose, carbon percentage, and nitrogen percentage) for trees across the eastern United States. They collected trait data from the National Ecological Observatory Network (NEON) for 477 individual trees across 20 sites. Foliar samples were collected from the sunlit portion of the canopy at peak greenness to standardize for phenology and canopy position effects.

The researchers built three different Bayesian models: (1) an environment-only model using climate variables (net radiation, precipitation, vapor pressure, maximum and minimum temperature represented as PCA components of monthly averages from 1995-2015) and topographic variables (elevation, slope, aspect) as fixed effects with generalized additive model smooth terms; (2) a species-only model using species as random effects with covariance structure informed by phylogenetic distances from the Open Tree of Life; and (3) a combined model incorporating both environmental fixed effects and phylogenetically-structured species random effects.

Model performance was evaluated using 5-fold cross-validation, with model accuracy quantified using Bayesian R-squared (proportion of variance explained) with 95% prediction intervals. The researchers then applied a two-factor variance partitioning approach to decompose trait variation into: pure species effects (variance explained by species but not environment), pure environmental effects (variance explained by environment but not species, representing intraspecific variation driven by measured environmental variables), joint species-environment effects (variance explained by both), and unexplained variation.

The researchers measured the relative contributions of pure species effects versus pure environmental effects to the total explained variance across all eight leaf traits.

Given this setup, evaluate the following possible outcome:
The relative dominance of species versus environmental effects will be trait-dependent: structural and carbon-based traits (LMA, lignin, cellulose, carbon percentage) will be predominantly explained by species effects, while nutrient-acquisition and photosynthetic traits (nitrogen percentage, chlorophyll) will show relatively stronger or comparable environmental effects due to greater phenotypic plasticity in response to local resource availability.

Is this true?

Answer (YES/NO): NO